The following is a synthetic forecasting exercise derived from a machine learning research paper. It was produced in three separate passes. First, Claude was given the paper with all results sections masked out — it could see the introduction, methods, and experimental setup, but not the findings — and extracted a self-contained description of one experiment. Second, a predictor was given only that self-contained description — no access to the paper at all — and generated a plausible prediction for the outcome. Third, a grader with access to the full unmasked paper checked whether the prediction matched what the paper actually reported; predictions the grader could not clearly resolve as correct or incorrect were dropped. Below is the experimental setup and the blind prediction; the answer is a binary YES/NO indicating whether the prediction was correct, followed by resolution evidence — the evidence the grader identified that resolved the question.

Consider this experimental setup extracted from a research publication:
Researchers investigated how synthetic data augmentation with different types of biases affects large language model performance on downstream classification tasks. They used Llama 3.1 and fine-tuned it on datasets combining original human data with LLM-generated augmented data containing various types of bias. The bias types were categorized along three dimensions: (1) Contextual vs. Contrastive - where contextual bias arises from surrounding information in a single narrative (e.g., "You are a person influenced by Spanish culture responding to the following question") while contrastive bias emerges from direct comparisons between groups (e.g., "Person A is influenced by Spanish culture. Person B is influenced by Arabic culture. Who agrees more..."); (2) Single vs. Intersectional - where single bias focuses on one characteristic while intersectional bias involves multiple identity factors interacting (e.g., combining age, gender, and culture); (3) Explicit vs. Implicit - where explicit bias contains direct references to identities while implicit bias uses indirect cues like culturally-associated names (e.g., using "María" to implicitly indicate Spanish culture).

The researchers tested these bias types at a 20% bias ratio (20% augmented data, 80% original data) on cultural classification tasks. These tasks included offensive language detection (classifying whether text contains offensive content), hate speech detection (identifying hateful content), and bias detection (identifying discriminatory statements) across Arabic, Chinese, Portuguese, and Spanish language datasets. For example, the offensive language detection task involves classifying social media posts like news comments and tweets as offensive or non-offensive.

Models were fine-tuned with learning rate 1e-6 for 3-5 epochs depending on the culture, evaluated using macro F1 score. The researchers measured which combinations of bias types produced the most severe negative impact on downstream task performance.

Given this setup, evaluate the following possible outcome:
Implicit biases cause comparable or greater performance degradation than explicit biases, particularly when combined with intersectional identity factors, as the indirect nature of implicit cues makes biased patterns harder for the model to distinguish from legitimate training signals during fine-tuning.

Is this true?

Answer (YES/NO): YES